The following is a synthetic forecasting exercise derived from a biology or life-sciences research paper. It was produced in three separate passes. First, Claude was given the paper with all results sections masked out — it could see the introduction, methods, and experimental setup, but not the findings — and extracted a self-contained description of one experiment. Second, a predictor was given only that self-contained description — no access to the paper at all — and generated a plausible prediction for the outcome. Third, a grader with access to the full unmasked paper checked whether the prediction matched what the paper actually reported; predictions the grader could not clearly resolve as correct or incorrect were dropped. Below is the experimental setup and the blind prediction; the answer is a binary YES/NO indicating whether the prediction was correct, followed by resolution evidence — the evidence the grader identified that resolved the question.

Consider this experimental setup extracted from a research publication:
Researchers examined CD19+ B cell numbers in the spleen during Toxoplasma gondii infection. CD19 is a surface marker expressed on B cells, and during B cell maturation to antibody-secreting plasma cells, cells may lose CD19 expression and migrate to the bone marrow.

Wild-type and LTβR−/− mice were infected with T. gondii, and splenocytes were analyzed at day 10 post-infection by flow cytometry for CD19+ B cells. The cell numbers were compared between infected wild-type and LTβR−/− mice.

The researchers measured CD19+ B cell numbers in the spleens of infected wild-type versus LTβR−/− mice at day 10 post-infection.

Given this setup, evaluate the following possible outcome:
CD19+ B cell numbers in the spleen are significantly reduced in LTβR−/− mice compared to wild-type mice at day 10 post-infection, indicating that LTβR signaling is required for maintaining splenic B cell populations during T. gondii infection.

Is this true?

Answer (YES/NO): NO